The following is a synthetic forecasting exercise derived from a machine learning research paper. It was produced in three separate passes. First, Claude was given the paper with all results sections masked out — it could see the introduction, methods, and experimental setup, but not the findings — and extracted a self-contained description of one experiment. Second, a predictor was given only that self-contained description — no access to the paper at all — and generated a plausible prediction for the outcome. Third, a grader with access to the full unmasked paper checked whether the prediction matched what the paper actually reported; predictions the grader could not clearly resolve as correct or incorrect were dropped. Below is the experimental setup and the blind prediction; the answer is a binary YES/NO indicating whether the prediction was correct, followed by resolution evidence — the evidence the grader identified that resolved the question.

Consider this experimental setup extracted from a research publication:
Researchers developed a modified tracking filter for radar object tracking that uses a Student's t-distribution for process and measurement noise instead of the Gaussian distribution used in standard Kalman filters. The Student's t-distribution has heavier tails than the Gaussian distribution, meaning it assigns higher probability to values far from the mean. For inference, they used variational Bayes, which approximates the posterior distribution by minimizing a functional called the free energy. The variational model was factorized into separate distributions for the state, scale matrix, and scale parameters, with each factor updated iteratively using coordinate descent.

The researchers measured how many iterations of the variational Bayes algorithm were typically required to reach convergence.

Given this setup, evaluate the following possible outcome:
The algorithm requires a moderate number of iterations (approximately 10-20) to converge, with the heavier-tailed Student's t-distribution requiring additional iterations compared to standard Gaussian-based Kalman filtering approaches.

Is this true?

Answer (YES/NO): NO